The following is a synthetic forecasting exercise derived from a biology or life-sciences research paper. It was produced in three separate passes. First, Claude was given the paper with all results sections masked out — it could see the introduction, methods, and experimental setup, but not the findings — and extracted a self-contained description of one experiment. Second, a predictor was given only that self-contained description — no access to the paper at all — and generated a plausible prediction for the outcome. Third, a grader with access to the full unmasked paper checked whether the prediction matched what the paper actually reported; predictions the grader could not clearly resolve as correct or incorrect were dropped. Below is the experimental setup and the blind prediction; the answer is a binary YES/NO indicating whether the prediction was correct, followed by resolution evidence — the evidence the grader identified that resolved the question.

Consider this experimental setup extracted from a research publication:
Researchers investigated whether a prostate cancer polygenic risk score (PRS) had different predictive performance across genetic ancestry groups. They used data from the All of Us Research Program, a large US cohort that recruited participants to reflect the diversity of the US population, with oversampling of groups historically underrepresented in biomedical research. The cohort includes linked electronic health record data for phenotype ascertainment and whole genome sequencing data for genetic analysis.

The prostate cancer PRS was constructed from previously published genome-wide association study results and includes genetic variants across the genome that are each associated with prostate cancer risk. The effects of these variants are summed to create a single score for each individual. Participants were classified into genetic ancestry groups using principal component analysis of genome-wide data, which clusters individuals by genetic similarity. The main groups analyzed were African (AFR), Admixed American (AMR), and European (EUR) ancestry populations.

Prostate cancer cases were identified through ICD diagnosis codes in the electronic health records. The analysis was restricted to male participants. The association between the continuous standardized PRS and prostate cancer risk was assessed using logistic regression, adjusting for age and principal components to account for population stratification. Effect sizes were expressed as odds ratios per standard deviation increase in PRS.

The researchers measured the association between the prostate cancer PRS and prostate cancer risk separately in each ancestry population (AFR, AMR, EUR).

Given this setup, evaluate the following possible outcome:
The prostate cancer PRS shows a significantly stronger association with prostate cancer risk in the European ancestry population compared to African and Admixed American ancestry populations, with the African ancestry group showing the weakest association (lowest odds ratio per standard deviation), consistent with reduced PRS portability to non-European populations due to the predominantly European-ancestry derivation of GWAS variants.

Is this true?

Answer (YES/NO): NO